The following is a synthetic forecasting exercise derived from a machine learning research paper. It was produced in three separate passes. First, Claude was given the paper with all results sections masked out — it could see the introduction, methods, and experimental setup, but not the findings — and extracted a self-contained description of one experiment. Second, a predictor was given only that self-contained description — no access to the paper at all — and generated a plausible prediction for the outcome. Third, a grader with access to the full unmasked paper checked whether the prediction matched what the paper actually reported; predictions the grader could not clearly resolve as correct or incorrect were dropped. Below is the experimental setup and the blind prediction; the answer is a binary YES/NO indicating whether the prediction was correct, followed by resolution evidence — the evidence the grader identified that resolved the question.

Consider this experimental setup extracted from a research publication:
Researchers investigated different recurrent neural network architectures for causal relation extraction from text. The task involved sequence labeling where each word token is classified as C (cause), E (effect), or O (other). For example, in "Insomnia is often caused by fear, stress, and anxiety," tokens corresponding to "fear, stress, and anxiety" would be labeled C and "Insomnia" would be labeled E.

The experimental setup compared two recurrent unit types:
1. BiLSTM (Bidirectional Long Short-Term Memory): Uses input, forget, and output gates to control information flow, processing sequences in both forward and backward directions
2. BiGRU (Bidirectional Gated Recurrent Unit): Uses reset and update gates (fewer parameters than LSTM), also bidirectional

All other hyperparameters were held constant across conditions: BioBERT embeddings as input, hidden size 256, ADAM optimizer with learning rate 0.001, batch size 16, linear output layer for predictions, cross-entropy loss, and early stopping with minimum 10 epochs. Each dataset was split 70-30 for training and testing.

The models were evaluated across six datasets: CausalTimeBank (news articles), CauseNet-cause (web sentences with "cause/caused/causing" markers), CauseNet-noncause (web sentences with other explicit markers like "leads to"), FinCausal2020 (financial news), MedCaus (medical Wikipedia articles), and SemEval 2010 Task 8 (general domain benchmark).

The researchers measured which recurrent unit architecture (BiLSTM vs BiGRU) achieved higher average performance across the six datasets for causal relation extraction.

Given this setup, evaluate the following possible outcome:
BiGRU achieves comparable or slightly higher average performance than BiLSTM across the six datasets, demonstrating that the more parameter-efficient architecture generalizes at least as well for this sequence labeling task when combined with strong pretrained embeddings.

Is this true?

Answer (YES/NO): YES